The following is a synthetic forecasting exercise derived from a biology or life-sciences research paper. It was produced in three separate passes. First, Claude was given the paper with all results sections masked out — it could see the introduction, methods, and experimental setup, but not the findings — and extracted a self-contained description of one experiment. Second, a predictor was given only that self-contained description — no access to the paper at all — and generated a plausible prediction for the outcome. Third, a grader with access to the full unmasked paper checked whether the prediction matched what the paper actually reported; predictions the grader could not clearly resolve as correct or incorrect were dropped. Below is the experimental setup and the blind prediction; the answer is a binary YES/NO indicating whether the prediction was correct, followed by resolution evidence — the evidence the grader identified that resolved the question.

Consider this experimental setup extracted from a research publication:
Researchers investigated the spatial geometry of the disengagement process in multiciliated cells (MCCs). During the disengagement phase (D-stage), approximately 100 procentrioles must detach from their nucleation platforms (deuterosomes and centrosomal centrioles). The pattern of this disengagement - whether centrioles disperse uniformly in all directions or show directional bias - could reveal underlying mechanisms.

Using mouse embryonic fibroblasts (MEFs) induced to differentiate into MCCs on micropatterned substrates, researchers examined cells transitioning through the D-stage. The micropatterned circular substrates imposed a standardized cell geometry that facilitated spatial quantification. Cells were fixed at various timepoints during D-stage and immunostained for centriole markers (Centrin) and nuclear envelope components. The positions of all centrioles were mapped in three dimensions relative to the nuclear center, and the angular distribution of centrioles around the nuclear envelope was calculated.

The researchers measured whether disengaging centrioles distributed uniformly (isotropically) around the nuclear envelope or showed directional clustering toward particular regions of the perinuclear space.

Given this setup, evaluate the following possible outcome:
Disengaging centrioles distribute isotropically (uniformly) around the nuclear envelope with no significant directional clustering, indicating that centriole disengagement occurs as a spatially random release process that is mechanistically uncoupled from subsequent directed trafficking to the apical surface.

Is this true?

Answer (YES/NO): NO